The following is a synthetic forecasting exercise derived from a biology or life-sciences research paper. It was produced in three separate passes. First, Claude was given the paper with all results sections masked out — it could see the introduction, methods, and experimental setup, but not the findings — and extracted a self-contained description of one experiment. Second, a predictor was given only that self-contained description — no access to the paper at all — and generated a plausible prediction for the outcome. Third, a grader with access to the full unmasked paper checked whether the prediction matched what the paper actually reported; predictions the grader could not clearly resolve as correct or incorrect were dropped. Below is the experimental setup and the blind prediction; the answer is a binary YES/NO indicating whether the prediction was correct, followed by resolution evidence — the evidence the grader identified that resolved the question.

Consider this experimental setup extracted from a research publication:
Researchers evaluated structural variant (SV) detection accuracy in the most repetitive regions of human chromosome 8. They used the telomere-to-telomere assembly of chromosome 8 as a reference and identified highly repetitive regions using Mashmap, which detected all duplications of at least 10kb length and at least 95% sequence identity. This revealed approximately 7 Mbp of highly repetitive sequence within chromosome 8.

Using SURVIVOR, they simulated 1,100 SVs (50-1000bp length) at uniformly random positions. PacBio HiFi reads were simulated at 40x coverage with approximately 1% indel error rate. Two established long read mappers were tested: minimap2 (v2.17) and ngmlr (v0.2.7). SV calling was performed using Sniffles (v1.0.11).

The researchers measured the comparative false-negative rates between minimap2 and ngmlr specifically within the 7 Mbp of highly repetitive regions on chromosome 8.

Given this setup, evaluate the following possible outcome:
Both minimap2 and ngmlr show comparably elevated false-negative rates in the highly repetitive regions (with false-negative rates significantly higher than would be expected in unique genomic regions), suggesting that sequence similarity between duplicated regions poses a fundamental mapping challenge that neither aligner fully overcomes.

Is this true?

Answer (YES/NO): NO